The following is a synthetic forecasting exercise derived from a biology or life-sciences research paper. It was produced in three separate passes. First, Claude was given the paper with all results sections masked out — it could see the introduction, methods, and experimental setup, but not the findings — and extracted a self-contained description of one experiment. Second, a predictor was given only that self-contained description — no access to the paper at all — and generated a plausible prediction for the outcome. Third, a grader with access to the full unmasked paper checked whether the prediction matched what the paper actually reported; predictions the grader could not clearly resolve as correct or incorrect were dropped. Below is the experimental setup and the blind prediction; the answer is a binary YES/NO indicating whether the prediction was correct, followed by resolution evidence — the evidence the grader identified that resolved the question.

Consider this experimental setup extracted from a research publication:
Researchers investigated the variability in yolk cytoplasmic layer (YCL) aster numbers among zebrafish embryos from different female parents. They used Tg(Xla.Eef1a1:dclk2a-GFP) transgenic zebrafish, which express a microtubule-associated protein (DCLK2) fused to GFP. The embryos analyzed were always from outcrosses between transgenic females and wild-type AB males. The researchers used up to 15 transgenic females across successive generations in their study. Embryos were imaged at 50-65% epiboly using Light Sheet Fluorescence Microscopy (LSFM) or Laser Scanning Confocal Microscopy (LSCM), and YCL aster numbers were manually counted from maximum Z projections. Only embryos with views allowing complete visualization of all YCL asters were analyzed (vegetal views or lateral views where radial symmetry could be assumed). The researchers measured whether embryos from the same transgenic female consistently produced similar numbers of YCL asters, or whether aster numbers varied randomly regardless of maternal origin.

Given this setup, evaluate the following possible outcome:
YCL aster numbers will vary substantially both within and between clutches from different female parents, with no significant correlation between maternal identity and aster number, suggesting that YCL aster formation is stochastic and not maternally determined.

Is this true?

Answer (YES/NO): NO